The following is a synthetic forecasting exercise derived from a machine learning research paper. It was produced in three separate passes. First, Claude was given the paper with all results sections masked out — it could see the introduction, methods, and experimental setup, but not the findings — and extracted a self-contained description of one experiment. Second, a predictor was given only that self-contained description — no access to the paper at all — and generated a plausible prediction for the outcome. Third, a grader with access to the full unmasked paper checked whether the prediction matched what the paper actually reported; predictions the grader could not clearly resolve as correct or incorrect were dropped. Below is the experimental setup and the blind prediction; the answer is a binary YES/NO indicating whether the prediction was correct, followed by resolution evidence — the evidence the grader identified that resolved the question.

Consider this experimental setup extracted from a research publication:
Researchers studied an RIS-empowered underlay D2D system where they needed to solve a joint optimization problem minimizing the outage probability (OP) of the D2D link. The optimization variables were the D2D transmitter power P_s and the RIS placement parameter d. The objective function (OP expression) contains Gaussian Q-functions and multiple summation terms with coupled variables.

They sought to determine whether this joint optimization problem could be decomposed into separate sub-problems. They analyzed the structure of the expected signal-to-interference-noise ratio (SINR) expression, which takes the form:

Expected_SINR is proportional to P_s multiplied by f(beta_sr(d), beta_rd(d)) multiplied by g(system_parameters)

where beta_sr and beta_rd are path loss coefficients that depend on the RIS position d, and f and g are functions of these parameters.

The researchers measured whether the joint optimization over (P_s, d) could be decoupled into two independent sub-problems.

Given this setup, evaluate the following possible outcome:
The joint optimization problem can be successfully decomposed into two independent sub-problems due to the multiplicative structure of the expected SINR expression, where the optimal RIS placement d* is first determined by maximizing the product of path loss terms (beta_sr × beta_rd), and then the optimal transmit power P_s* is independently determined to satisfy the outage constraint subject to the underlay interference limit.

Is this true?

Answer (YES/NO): YES